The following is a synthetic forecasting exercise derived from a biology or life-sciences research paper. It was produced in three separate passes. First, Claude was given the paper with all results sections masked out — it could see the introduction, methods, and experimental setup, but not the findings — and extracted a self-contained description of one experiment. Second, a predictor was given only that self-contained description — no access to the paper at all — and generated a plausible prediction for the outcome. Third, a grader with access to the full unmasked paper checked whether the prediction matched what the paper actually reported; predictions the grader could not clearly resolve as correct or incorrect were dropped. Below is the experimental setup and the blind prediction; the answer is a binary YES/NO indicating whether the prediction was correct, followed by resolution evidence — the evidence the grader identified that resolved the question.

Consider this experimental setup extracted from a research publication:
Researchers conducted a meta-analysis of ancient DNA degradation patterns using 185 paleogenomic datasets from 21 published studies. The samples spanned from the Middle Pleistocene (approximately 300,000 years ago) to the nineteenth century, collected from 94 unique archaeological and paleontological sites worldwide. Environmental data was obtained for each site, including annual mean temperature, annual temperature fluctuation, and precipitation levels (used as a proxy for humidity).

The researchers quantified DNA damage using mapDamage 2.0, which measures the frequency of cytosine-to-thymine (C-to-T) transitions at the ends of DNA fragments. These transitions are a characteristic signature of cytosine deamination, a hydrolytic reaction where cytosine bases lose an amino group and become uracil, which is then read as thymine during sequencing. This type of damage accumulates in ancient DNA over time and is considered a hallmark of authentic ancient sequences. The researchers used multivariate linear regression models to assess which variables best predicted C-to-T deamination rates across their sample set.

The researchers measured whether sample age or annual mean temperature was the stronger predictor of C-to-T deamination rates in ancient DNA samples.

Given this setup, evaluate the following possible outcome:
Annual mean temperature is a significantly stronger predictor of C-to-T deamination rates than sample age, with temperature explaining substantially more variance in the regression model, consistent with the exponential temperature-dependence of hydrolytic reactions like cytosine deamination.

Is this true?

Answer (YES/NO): NO